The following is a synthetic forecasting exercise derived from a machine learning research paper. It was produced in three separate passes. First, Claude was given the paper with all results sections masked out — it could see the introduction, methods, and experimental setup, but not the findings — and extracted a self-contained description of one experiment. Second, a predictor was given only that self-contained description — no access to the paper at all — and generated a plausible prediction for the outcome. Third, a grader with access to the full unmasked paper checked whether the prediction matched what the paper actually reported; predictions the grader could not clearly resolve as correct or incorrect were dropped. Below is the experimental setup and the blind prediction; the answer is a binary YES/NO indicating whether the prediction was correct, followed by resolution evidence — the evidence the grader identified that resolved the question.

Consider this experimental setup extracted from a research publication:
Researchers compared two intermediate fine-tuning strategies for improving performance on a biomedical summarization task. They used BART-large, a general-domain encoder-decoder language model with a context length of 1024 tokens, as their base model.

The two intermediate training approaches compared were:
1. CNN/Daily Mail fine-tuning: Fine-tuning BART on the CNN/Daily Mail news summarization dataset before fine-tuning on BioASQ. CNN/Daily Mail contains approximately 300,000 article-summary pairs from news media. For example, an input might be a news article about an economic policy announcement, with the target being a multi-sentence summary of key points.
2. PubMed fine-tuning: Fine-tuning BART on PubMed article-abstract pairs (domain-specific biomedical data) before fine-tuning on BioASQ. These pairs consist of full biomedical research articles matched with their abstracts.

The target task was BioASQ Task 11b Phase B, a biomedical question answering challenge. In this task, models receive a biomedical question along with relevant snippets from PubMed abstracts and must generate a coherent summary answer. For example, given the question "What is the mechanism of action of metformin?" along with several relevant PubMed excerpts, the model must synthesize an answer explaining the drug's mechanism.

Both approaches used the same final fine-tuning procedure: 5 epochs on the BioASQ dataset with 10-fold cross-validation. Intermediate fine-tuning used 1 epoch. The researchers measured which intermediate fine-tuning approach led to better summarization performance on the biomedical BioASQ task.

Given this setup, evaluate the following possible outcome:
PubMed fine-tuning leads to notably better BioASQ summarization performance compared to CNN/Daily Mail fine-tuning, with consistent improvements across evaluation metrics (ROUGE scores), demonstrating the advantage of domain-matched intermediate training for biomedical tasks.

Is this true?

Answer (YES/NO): NO